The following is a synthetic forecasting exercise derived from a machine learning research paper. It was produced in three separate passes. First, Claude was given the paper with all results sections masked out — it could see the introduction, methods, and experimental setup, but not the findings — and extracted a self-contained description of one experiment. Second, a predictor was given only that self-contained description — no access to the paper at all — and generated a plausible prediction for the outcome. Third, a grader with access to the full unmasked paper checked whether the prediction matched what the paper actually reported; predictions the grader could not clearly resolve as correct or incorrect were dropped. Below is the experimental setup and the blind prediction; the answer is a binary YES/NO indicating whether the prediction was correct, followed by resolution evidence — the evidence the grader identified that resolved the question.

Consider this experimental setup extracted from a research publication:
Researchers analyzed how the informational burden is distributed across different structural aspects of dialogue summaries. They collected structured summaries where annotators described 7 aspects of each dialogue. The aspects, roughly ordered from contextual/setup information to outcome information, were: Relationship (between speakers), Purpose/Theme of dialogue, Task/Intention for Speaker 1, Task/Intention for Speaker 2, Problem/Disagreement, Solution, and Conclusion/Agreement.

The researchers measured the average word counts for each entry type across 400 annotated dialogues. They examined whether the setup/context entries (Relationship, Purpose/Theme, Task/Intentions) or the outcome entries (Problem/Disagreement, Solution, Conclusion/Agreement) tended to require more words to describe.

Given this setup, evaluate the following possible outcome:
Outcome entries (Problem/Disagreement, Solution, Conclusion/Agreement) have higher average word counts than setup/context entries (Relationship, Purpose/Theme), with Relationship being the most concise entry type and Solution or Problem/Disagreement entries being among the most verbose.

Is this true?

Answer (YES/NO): YES